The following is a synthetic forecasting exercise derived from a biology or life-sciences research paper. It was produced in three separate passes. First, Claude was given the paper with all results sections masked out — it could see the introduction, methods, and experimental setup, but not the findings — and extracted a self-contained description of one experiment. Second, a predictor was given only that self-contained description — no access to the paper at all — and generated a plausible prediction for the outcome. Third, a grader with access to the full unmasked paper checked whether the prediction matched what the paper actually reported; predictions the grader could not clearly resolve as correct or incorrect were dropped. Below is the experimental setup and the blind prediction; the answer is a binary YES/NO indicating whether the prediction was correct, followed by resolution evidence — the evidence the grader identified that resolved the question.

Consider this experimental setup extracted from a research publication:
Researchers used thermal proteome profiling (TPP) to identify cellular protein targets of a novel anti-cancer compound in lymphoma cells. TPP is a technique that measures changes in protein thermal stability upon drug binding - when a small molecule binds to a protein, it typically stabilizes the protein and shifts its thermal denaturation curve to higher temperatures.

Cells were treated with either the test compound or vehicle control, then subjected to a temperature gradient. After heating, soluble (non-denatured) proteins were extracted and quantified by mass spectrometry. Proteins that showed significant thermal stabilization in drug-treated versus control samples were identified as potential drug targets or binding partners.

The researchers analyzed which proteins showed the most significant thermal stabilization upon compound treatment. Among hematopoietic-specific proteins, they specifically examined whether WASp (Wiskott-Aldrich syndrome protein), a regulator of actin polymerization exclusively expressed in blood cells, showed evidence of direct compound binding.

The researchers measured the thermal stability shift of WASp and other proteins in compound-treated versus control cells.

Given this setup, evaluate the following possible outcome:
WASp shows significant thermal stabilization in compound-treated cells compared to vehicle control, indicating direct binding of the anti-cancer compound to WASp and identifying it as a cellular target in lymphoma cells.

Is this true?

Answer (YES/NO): NO